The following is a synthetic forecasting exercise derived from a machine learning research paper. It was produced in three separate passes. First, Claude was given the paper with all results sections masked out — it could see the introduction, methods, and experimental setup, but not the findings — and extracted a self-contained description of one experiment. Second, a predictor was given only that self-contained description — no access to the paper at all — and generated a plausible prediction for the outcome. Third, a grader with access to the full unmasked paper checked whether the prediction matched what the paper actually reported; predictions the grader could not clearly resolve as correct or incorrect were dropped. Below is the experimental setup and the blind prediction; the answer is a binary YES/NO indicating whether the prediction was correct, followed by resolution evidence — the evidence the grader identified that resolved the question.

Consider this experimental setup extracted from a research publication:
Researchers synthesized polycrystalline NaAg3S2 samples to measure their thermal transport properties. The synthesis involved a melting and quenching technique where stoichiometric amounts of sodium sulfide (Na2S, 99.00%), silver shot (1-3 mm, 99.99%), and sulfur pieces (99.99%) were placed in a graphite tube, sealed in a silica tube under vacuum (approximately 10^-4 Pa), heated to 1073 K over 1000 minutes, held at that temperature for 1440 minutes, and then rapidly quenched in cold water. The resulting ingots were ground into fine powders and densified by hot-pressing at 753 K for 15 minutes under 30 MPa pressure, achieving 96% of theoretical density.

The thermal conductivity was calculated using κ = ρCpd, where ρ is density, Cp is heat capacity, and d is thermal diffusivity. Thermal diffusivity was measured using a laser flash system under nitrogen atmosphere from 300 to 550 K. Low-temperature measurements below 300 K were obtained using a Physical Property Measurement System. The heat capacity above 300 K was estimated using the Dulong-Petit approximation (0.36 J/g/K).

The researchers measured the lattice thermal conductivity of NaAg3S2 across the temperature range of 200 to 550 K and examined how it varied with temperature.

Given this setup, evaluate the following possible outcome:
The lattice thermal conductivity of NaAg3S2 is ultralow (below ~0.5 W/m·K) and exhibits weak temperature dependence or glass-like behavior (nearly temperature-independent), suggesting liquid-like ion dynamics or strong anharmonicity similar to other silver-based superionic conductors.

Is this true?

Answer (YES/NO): YES